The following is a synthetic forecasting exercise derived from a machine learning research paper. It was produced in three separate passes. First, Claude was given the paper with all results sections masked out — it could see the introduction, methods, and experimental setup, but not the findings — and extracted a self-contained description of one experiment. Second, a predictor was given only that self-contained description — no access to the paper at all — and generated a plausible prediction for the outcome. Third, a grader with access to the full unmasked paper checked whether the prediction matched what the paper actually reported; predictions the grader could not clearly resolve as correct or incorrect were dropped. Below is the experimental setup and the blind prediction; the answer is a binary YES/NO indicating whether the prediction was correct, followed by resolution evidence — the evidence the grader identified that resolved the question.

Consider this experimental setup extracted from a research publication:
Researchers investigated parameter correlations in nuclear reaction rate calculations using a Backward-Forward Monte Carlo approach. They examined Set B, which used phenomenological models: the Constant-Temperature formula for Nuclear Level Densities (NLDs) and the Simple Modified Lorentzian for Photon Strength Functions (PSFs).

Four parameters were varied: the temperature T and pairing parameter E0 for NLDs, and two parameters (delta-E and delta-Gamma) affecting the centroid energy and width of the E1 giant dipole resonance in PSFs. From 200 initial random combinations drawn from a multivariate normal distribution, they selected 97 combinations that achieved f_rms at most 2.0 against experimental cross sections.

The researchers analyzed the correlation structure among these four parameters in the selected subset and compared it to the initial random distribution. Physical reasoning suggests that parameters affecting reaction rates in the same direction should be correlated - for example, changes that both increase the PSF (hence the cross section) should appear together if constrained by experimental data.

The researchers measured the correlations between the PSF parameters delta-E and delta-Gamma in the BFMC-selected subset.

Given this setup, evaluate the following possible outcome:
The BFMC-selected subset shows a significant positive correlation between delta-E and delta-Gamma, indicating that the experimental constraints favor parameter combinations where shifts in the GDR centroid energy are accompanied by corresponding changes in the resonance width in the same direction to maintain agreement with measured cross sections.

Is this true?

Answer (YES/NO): YES